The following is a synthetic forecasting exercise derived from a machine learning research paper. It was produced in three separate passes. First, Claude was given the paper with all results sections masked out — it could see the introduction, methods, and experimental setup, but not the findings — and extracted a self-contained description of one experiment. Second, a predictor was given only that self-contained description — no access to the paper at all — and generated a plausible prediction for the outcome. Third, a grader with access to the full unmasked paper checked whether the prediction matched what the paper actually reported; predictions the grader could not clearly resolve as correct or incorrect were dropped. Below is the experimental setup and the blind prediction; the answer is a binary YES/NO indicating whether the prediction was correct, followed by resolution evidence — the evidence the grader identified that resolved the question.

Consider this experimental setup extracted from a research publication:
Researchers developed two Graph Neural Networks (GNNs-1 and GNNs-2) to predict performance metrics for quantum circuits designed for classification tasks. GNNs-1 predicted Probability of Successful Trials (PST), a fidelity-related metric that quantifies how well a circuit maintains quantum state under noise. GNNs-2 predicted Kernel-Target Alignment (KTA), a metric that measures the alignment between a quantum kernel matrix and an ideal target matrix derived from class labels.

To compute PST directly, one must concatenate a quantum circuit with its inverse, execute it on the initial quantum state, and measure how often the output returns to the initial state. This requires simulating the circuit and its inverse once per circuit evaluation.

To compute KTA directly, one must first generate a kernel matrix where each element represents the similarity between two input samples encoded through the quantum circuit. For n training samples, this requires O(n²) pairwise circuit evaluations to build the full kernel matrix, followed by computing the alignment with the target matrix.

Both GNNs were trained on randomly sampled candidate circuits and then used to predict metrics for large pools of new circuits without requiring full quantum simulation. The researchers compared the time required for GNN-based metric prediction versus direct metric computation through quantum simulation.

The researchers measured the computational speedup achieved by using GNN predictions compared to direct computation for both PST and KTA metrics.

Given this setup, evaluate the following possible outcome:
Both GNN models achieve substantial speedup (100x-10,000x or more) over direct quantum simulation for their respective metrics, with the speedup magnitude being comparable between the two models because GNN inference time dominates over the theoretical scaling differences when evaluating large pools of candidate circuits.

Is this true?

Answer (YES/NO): NO